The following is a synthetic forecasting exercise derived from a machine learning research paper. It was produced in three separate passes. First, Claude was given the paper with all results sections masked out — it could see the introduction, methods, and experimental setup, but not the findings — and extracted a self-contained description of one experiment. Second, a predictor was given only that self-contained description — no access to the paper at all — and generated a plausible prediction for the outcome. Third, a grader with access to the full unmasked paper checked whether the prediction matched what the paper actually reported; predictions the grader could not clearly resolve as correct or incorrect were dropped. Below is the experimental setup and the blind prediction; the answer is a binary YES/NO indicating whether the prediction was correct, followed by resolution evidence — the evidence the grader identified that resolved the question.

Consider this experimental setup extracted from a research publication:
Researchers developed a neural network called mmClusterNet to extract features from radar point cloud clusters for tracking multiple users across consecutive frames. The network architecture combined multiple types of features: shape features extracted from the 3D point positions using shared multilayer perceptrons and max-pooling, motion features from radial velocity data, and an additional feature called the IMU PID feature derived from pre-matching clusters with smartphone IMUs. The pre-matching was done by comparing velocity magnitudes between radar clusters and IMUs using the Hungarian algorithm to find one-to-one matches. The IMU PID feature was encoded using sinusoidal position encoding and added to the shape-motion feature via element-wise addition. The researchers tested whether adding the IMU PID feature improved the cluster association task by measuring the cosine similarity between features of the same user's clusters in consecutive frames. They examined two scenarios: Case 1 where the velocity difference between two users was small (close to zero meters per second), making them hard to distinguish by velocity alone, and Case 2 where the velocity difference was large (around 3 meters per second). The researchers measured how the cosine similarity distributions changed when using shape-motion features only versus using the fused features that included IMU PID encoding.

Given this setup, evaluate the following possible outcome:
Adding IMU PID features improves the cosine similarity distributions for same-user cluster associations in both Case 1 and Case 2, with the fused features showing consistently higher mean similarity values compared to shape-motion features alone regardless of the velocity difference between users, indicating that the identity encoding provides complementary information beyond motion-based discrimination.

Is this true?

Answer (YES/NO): NO